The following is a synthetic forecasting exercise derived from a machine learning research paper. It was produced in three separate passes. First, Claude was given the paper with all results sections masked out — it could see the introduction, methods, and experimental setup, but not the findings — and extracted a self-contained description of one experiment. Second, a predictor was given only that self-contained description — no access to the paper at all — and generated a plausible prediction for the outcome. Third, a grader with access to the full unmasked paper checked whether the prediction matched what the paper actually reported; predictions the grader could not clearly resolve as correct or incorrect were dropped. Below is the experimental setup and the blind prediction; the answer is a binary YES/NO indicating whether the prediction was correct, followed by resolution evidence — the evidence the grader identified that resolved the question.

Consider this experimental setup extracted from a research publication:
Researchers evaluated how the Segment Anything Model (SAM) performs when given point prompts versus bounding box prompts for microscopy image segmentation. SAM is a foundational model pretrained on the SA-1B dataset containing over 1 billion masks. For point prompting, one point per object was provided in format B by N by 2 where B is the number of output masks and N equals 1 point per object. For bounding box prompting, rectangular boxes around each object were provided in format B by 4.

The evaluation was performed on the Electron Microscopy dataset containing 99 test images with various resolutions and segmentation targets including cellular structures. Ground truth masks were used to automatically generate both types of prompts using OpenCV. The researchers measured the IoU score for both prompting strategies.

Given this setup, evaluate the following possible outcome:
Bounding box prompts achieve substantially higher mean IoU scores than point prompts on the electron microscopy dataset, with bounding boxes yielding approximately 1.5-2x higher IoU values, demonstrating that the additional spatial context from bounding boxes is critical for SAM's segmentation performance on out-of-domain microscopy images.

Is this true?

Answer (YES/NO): YES